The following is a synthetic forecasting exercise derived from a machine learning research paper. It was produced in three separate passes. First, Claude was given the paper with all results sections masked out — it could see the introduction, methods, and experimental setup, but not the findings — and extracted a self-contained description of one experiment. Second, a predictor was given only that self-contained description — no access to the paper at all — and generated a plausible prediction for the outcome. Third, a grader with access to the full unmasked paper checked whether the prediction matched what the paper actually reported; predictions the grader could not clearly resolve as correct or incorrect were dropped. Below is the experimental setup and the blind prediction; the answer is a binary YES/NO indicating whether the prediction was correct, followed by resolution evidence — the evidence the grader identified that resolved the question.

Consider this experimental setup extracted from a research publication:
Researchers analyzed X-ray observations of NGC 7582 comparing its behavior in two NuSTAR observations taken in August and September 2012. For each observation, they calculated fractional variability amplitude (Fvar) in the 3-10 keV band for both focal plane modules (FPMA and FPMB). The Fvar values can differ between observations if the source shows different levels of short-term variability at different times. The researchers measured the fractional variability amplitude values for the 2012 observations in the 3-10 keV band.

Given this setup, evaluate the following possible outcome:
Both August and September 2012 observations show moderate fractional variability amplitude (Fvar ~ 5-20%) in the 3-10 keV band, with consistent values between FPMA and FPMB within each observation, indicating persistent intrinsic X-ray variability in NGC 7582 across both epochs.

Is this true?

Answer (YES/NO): NO